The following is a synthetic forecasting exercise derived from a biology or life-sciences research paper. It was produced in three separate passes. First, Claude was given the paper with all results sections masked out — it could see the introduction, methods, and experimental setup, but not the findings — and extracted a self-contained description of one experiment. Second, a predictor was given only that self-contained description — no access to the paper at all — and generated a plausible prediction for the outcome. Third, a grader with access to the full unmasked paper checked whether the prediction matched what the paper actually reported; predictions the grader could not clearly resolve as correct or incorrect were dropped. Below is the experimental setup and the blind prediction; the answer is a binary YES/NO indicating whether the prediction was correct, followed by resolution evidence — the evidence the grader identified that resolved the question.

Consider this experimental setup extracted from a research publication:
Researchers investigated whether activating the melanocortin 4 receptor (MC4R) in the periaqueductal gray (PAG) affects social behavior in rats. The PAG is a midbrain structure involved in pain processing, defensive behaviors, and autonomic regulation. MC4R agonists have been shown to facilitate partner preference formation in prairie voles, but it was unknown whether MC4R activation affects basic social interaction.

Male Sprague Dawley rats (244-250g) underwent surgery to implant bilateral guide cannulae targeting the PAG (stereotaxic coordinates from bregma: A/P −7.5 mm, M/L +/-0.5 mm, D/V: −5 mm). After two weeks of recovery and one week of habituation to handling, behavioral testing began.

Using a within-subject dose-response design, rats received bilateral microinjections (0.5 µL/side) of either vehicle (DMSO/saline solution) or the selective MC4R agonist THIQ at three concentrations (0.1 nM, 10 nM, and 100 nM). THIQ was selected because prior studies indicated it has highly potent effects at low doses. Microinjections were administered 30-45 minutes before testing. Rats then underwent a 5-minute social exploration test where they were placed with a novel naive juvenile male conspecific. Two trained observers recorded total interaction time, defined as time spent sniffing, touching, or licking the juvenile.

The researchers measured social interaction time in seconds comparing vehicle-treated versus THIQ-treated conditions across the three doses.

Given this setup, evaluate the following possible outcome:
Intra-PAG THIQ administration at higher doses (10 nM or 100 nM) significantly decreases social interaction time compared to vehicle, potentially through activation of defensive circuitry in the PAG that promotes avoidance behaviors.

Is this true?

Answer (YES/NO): NO